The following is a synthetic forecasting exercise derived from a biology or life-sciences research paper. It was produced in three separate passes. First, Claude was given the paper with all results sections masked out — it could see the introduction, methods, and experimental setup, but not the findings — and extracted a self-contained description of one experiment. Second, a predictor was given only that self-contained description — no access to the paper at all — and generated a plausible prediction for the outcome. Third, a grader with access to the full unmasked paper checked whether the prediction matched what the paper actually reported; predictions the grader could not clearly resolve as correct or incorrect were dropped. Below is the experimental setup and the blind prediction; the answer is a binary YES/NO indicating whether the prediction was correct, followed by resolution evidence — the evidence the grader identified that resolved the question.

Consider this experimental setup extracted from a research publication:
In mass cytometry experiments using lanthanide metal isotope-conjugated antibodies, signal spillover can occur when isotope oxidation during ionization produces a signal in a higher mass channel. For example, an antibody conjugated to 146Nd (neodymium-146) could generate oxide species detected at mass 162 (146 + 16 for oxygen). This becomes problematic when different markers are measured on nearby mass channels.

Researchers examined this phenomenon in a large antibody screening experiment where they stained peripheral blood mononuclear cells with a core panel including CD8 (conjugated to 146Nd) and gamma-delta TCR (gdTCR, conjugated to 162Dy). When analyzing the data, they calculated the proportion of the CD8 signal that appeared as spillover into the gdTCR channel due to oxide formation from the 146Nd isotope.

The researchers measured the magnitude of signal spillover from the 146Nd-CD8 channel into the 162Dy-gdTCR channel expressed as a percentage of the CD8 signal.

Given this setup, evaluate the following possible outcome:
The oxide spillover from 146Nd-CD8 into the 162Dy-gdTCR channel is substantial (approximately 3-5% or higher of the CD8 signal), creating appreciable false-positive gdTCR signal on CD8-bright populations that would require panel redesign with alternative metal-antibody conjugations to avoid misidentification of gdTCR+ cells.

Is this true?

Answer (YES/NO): NO